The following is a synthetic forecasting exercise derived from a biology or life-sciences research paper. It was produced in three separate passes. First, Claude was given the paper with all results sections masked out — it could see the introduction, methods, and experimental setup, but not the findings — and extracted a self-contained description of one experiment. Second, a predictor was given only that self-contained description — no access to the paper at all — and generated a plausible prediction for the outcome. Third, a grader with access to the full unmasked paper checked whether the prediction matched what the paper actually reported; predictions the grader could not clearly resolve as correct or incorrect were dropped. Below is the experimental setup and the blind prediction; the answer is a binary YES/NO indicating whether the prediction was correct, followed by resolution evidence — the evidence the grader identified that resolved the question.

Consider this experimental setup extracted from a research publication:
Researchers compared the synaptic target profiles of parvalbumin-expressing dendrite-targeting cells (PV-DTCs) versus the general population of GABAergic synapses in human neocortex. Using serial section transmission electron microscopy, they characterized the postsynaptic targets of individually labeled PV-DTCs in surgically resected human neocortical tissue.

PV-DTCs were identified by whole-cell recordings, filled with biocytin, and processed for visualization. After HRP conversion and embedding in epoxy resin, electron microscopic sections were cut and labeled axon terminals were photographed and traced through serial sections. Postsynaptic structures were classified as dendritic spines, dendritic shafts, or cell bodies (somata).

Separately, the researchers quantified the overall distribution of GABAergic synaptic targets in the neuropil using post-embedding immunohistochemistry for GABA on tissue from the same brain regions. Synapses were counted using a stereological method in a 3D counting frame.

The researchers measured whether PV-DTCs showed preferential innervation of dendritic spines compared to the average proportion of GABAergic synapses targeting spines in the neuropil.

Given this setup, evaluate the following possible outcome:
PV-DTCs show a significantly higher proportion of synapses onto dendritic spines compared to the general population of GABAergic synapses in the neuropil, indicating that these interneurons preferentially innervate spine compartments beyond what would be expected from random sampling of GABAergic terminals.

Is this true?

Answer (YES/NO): NO